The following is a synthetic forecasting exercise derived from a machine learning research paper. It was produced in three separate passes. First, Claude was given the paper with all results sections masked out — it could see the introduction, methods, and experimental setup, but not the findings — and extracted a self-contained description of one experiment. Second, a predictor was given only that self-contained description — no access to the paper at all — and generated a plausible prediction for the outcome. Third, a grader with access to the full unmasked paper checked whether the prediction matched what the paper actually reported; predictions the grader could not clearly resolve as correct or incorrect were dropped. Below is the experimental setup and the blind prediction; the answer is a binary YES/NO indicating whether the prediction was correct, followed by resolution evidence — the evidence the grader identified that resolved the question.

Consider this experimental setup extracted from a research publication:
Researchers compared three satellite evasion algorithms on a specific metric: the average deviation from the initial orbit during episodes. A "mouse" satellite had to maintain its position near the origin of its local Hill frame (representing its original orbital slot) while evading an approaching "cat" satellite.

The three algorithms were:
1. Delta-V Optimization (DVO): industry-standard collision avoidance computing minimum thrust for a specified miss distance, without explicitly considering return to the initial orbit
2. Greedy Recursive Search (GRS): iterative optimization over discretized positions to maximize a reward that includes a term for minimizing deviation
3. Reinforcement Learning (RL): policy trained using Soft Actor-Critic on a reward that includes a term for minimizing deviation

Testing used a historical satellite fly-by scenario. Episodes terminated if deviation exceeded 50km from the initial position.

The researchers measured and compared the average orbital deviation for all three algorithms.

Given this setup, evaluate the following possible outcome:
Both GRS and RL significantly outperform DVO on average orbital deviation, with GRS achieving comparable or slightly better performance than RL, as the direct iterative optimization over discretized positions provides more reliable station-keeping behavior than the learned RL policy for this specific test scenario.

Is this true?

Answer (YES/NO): YES